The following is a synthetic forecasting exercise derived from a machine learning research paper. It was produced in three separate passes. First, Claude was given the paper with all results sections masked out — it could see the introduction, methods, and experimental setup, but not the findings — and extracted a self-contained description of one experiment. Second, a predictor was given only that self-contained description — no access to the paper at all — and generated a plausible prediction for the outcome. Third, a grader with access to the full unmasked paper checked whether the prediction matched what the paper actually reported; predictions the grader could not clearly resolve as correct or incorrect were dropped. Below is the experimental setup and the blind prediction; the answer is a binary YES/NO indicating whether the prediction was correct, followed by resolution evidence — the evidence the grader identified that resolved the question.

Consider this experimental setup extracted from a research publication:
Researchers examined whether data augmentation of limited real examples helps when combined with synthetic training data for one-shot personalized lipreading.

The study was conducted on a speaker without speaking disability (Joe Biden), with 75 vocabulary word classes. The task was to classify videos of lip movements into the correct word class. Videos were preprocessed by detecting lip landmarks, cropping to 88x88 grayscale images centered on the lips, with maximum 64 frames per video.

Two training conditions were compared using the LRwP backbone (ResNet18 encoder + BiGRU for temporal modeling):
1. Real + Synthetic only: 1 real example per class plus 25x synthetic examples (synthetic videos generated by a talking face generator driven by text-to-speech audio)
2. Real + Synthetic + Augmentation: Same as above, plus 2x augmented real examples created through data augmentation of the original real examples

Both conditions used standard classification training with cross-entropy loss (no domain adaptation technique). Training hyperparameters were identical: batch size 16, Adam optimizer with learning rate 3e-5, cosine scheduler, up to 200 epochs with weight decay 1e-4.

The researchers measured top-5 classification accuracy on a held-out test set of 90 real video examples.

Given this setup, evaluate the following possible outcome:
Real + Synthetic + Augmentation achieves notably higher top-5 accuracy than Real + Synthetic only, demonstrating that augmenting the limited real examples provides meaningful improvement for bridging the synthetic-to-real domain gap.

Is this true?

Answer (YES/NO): YES